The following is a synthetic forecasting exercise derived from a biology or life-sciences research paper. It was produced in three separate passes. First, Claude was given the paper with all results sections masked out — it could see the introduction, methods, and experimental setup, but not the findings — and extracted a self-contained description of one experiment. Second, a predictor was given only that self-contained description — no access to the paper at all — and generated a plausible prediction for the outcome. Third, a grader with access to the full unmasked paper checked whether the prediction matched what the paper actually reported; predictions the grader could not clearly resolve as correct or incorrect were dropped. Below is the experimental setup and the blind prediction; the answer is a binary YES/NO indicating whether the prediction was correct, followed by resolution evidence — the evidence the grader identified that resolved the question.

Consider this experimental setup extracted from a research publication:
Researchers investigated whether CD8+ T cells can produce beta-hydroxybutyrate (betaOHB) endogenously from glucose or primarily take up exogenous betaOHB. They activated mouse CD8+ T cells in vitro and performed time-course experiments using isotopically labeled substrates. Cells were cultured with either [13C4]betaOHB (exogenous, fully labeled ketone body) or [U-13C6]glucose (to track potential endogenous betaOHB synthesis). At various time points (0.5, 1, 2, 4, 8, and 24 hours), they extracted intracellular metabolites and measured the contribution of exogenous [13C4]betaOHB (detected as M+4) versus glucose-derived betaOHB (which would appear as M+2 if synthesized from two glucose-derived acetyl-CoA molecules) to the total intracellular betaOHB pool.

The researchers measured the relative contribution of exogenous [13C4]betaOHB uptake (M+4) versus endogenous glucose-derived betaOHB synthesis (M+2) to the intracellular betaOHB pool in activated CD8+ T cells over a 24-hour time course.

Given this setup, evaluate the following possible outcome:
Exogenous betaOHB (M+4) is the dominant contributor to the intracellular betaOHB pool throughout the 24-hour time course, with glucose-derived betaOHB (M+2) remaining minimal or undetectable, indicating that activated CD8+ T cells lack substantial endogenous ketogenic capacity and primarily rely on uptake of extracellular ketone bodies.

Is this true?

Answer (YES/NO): YES